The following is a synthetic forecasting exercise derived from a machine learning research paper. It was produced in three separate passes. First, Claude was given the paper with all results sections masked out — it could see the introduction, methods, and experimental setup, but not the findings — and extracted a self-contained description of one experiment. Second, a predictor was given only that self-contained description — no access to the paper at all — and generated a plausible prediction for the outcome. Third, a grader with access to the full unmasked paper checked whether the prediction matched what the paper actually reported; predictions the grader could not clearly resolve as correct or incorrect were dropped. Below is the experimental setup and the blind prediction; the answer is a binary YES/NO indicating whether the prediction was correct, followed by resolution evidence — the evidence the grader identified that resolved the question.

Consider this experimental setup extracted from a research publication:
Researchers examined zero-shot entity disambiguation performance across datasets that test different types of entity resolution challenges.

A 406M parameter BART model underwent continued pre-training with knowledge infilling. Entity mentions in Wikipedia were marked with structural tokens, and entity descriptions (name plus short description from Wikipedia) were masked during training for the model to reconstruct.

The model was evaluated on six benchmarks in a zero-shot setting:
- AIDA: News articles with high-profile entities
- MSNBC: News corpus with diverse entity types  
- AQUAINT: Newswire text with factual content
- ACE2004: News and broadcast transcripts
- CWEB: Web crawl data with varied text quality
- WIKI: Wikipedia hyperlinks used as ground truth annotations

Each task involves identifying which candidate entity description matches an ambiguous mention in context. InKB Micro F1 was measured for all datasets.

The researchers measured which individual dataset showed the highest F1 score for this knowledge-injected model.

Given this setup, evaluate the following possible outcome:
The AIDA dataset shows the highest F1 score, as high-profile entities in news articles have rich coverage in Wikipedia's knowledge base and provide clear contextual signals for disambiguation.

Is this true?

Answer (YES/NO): NO